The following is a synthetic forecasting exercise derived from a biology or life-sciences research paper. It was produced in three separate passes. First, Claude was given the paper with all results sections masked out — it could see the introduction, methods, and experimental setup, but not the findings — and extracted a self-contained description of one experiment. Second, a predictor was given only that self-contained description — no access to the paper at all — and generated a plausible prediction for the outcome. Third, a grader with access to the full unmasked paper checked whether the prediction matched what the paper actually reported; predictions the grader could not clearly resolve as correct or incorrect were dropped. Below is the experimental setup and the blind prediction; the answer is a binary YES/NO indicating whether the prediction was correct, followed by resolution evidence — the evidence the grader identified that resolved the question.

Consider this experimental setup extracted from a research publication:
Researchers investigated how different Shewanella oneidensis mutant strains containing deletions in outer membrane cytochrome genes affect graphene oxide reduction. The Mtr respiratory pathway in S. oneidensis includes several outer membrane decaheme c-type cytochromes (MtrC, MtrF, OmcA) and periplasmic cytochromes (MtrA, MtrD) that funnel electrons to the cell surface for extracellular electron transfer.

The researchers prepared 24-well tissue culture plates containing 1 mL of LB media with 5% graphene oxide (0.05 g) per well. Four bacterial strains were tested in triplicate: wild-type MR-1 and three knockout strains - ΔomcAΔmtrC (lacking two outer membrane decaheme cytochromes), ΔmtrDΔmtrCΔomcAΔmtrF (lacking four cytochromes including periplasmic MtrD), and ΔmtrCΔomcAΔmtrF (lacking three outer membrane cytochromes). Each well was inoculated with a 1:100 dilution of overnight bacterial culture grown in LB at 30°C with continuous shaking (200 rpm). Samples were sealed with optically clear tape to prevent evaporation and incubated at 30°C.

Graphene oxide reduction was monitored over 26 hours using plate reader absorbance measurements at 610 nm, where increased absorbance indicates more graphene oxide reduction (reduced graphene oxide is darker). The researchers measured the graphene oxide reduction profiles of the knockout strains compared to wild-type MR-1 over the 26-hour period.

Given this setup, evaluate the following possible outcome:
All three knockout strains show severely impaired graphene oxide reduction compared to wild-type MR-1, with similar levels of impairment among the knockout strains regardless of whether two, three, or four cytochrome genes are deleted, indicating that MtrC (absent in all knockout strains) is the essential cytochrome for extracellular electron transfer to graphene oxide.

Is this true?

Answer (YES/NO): NO